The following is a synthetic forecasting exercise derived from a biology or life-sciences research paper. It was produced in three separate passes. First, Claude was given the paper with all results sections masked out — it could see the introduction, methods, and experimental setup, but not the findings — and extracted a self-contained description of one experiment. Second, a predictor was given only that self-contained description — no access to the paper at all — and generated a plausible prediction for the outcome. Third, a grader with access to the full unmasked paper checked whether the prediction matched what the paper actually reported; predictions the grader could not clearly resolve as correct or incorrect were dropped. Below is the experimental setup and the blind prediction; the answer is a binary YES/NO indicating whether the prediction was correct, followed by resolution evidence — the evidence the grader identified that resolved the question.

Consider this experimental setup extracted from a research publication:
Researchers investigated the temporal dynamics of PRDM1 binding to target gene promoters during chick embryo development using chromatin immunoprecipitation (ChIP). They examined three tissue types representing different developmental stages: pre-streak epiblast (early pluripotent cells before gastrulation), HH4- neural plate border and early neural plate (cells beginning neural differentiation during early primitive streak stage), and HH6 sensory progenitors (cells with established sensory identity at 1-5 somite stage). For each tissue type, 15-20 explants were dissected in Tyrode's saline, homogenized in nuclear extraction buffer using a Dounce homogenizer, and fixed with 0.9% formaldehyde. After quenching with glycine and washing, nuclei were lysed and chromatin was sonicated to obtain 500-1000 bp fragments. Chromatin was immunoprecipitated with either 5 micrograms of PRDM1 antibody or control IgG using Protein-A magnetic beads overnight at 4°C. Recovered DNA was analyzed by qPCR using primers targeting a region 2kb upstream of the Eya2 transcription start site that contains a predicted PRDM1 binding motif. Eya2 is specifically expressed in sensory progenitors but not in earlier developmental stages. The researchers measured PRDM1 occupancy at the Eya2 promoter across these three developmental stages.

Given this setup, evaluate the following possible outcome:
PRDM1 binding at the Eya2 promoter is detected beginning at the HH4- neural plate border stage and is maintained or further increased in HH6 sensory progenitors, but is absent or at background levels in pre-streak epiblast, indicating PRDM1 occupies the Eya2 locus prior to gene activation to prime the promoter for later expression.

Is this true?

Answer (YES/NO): NO